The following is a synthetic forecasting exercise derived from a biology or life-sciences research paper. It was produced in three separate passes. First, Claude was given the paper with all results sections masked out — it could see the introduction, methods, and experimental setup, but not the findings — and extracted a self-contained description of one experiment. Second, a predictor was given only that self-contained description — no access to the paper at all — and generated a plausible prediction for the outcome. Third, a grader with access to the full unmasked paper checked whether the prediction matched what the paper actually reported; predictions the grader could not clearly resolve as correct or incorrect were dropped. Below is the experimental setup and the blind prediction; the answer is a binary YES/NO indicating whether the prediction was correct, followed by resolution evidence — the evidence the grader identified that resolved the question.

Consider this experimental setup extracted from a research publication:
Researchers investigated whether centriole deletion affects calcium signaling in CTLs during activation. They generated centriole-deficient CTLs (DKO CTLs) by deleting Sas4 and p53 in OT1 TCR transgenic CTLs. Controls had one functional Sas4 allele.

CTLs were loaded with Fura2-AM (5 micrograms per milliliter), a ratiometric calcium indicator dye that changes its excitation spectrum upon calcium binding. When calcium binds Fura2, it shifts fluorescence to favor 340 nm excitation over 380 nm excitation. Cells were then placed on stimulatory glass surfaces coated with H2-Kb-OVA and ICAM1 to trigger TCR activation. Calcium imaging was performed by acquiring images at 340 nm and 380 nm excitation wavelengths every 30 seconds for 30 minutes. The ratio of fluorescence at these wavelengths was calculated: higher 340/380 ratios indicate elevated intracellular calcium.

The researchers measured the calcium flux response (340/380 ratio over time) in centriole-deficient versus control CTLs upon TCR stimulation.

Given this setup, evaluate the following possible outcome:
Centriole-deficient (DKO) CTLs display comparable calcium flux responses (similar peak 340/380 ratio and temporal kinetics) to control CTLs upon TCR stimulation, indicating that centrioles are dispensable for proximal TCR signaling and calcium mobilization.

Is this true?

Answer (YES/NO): NO